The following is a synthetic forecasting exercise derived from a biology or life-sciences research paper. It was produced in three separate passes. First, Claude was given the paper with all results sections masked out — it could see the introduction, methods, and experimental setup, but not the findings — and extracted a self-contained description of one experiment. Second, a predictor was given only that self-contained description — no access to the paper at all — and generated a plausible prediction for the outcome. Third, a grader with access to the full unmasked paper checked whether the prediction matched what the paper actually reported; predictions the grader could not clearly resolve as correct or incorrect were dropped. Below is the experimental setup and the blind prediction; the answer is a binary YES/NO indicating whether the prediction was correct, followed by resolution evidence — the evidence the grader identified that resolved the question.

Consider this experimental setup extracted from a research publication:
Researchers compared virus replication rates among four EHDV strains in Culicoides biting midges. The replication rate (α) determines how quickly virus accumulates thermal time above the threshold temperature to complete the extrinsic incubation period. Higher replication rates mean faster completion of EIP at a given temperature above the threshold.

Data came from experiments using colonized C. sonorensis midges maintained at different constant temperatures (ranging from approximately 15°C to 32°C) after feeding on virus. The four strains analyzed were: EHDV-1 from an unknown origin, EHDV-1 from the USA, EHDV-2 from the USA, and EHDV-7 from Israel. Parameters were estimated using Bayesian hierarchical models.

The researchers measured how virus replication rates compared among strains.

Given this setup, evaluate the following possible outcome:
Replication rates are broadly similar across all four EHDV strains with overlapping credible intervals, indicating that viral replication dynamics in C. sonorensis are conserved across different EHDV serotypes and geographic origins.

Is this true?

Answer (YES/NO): NO